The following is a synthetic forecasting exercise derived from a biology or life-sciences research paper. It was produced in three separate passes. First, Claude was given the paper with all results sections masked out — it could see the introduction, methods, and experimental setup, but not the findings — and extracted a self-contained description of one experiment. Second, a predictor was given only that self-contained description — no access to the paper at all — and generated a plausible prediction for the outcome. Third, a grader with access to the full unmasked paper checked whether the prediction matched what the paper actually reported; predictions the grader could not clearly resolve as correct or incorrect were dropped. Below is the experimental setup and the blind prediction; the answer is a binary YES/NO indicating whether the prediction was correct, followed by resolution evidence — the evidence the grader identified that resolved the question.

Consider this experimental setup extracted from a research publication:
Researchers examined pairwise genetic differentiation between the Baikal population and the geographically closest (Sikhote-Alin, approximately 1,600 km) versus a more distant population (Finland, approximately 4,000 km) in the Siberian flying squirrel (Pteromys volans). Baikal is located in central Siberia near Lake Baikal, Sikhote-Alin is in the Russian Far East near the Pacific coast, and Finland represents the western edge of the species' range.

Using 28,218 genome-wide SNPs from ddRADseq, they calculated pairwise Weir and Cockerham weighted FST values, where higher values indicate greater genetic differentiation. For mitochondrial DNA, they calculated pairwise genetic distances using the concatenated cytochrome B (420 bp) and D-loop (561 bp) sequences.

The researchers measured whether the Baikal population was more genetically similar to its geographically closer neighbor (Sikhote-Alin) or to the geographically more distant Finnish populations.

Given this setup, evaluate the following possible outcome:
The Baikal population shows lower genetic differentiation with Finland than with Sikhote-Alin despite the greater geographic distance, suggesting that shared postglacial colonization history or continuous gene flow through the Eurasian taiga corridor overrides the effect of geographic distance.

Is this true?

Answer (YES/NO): YES